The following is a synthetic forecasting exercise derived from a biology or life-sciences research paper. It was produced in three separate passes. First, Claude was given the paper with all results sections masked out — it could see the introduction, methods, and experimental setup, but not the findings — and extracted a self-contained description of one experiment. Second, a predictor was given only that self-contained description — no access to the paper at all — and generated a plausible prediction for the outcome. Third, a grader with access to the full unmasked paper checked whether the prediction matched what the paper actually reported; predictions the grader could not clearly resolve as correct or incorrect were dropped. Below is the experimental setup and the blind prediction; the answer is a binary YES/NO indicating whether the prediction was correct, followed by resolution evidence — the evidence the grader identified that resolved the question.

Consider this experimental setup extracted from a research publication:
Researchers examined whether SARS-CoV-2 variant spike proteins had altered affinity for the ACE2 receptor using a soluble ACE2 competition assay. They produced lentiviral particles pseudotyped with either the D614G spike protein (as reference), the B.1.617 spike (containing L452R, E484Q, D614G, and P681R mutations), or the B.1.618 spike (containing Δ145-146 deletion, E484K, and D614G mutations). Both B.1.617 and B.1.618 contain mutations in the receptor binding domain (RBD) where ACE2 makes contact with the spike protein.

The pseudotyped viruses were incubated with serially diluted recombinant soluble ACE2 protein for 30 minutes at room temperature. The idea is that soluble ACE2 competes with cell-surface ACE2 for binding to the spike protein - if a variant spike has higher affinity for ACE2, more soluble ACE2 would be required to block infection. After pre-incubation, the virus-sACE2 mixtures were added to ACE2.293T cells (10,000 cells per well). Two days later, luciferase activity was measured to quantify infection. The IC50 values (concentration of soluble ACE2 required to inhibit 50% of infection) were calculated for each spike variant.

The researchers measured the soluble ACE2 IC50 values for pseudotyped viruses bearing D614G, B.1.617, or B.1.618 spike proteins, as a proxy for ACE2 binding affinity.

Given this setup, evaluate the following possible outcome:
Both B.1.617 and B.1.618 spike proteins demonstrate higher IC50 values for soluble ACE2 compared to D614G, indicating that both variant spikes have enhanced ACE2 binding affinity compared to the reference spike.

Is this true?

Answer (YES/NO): NO